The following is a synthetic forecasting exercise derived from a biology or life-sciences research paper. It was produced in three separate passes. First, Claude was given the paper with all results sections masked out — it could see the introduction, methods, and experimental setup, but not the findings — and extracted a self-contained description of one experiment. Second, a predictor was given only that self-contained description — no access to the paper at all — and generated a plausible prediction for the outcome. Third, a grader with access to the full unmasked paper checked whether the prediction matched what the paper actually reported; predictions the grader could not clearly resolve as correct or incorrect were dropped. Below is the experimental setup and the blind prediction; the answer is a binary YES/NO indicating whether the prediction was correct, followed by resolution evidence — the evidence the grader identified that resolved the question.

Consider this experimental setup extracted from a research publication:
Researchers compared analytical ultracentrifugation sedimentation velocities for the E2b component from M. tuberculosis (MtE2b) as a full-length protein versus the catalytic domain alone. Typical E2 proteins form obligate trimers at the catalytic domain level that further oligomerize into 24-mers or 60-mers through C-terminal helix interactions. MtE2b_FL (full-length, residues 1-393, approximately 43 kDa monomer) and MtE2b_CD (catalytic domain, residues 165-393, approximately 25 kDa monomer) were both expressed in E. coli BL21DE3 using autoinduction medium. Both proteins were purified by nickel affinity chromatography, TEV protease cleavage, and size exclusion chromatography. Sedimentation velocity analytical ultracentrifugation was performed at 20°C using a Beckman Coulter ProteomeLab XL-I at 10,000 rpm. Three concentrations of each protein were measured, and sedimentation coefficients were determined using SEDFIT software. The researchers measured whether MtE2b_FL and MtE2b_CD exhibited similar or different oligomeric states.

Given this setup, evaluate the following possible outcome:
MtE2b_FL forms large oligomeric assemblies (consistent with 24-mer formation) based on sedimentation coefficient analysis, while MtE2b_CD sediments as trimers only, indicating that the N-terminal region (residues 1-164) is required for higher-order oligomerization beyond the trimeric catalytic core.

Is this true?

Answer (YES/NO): NO